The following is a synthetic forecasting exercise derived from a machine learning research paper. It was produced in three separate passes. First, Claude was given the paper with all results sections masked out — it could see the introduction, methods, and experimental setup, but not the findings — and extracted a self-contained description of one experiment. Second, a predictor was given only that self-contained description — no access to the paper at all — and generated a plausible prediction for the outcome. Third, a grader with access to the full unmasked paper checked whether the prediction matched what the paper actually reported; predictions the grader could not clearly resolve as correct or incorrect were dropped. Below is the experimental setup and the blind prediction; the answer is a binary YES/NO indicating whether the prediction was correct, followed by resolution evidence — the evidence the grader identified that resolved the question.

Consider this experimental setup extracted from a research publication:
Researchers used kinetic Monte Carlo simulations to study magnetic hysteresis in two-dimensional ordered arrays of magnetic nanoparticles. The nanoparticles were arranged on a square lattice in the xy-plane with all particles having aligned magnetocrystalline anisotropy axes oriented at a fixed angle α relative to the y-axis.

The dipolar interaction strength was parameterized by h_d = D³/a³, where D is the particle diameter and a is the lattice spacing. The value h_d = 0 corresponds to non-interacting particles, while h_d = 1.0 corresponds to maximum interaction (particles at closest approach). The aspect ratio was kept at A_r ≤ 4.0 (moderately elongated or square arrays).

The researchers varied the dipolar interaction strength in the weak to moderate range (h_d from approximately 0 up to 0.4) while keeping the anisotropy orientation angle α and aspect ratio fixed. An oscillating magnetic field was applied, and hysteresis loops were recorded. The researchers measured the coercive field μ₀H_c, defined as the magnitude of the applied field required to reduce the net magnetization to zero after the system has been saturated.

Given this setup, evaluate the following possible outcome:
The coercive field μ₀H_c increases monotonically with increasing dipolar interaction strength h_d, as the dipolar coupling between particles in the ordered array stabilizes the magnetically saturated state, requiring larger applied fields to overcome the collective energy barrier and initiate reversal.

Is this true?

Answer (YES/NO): YES